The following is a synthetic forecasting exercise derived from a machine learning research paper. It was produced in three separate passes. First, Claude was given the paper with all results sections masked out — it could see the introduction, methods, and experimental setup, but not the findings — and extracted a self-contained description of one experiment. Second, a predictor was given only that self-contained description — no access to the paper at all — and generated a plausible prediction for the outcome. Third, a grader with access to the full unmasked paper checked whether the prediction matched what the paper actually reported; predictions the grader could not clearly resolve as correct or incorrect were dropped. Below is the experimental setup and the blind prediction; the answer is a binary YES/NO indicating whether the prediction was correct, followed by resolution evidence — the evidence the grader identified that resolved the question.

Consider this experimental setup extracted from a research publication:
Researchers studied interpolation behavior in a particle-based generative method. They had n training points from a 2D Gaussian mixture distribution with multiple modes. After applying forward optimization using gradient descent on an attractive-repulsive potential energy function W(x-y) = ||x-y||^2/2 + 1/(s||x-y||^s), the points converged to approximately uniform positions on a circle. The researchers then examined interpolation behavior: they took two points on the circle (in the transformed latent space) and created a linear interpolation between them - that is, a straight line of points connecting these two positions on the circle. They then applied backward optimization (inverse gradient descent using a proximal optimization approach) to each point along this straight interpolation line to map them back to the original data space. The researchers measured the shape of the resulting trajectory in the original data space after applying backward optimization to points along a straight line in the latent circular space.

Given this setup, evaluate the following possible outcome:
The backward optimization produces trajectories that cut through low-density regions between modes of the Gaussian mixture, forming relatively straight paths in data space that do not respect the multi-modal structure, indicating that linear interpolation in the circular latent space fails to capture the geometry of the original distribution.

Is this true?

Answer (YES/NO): NO